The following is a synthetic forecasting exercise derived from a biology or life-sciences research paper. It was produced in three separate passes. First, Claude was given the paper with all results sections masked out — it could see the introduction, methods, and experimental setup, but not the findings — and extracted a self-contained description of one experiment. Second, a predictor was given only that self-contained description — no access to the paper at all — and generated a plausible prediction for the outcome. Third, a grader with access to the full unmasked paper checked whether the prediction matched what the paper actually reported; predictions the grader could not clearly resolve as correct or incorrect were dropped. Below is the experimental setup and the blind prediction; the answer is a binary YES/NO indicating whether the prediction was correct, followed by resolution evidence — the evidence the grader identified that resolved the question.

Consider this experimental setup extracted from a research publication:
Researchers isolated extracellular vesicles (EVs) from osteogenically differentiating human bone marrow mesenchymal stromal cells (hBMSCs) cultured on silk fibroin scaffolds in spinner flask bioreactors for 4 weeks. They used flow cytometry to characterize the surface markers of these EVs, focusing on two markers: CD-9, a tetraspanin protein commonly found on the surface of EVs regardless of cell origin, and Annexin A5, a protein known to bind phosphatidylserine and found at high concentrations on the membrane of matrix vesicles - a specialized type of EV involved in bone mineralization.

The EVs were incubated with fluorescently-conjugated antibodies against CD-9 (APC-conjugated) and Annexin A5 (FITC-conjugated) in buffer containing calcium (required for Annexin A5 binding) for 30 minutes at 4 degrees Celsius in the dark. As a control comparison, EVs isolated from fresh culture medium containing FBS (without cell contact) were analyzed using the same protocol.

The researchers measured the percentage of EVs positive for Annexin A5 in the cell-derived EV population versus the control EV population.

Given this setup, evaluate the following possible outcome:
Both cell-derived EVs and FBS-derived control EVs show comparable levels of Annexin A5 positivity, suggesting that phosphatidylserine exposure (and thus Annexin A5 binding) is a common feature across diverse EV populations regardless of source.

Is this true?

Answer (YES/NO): NO